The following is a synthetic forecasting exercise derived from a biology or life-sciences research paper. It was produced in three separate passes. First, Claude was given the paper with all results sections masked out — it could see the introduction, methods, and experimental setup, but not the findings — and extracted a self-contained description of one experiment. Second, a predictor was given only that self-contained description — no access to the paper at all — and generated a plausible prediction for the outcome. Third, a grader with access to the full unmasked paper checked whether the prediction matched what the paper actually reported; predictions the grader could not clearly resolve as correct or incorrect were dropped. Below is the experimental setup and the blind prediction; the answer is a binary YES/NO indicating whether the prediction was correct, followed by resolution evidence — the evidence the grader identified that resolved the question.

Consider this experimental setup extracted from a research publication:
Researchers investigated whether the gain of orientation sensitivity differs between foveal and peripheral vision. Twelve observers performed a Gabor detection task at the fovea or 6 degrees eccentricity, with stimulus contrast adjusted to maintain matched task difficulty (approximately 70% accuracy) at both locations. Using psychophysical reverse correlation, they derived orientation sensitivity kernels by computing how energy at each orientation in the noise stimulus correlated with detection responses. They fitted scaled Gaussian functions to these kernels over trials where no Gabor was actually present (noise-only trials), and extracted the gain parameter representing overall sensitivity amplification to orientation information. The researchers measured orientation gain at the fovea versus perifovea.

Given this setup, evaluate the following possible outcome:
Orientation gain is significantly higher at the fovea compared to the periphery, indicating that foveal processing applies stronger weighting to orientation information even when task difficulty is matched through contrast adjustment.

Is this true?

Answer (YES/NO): YES